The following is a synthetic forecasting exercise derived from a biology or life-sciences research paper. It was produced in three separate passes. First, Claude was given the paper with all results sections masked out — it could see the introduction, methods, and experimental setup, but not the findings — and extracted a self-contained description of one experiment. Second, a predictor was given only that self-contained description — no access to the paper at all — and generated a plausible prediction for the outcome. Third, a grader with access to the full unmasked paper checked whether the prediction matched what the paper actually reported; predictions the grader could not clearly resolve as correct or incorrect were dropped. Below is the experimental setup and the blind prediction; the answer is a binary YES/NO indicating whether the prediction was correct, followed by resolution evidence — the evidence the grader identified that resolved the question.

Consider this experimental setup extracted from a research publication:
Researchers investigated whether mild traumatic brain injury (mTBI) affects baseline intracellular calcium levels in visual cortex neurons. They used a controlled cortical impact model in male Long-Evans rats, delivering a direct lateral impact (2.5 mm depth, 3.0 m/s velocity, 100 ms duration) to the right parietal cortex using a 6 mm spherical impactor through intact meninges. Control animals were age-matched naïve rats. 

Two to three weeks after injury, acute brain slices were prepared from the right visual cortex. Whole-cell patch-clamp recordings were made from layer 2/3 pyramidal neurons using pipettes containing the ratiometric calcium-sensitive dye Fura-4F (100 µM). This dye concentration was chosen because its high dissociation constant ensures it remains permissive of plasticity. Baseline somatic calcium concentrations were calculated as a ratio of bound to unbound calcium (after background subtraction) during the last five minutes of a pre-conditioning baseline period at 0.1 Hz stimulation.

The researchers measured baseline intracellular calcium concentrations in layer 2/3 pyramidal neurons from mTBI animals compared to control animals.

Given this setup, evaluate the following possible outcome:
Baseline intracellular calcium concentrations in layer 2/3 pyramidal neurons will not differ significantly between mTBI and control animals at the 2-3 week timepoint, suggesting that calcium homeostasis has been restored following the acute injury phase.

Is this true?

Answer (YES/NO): NO